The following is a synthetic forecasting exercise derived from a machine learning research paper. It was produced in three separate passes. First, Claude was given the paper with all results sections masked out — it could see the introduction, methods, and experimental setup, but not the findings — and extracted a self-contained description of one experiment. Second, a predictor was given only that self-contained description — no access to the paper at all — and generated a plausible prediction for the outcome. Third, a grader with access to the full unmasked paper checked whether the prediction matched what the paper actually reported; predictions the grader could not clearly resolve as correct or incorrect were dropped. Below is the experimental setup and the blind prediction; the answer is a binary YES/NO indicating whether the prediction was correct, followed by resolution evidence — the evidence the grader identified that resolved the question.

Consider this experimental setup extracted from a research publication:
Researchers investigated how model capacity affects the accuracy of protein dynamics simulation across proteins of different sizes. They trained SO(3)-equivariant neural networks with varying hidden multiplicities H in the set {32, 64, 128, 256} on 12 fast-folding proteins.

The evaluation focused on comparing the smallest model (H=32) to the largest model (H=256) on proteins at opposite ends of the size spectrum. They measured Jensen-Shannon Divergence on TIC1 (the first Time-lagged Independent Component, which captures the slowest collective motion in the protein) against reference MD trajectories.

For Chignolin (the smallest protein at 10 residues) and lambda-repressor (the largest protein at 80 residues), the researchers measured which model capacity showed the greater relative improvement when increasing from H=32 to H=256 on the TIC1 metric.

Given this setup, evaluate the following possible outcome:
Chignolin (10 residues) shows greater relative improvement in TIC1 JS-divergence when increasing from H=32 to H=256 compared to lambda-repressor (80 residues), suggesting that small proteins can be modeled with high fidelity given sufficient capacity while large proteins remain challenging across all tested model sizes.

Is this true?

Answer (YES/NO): YES